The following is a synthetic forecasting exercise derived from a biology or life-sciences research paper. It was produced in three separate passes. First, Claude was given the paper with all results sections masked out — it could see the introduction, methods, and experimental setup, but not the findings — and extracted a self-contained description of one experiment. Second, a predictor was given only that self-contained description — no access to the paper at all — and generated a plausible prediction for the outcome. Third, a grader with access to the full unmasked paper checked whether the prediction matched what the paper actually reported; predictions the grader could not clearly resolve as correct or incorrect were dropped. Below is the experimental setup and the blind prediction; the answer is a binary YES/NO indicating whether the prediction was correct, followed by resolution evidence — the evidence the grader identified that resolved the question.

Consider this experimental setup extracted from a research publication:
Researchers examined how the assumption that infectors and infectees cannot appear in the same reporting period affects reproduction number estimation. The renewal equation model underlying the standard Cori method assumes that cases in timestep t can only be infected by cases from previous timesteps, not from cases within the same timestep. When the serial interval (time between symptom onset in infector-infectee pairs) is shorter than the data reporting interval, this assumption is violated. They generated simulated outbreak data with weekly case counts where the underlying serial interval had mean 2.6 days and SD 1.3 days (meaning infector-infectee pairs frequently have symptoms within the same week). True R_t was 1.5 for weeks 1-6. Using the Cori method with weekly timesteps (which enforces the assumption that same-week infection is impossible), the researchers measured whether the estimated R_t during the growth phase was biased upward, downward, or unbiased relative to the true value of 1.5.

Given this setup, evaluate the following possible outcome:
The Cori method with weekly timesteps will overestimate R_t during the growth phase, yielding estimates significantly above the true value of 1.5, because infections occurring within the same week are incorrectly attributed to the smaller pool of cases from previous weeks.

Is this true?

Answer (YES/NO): YES